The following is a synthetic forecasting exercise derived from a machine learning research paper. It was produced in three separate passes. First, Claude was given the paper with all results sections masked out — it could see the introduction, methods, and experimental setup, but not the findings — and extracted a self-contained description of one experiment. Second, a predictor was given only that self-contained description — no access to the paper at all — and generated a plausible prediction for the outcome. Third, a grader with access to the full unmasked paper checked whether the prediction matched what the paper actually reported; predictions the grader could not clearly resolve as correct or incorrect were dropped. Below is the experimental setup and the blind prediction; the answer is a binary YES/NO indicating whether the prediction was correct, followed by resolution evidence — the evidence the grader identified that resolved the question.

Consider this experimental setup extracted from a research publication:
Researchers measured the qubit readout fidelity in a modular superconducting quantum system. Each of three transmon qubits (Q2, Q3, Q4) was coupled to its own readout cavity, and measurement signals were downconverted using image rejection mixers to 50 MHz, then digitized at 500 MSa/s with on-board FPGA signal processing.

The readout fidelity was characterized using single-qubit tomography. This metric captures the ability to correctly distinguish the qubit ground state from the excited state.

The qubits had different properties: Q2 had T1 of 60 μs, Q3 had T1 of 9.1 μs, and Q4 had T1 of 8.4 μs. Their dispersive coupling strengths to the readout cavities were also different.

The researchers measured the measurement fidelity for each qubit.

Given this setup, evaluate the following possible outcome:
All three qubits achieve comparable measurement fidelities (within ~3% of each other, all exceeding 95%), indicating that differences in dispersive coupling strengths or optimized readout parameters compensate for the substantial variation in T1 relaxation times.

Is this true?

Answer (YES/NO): NO